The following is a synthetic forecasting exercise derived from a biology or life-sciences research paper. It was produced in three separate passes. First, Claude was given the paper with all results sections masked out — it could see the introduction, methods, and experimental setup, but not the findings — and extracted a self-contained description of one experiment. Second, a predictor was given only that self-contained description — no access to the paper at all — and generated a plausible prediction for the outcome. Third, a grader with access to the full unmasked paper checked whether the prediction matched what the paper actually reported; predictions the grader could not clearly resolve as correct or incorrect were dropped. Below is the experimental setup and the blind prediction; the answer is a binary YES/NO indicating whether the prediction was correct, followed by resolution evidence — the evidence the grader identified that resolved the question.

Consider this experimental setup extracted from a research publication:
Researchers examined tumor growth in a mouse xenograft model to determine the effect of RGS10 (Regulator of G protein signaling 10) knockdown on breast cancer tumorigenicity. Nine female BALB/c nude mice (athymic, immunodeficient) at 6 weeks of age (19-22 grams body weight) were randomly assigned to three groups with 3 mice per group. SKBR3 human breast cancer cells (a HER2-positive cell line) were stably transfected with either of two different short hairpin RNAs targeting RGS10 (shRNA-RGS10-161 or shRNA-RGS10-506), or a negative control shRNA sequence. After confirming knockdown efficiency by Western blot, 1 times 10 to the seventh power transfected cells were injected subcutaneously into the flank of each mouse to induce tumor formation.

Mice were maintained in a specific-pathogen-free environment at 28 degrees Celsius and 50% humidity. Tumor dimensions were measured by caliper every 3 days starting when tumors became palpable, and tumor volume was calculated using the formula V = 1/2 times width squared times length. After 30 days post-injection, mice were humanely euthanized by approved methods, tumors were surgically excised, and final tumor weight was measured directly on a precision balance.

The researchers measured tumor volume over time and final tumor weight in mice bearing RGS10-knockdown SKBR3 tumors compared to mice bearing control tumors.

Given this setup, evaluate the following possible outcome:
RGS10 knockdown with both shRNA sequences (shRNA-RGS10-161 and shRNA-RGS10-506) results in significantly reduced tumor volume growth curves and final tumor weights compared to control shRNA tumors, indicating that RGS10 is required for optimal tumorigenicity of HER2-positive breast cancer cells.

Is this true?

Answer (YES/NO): NO